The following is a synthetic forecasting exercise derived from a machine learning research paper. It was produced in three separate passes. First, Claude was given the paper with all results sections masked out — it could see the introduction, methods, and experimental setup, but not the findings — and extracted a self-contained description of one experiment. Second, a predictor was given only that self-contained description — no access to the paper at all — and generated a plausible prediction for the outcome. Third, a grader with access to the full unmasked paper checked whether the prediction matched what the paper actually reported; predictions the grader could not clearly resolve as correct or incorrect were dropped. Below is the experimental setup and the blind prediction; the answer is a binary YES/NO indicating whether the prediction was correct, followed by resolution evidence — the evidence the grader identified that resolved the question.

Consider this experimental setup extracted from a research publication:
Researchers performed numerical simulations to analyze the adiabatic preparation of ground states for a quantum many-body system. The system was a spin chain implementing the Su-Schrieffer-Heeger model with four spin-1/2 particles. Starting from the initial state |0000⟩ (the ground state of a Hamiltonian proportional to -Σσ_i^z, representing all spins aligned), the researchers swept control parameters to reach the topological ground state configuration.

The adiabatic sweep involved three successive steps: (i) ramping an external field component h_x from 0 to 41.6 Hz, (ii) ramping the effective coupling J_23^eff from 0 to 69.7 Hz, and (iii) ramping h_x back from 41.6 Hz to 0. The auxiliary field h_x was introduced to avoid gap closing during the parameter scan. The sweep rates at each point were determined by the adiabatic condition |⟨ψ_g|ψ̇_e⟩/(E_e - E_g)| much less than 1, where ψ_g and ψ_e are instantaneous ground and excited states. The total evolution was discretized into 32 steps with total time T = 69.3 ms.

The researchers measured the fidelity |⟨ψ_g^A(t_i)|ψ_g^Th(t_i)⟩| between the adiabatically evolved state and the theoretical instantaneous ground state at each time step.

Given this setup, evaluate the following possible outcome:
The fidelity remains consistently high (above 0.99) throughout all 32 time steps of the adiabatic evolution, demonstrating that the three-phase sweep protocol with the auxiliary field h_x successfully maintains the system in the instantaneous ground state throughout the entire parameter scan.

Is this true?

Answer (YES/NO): YES